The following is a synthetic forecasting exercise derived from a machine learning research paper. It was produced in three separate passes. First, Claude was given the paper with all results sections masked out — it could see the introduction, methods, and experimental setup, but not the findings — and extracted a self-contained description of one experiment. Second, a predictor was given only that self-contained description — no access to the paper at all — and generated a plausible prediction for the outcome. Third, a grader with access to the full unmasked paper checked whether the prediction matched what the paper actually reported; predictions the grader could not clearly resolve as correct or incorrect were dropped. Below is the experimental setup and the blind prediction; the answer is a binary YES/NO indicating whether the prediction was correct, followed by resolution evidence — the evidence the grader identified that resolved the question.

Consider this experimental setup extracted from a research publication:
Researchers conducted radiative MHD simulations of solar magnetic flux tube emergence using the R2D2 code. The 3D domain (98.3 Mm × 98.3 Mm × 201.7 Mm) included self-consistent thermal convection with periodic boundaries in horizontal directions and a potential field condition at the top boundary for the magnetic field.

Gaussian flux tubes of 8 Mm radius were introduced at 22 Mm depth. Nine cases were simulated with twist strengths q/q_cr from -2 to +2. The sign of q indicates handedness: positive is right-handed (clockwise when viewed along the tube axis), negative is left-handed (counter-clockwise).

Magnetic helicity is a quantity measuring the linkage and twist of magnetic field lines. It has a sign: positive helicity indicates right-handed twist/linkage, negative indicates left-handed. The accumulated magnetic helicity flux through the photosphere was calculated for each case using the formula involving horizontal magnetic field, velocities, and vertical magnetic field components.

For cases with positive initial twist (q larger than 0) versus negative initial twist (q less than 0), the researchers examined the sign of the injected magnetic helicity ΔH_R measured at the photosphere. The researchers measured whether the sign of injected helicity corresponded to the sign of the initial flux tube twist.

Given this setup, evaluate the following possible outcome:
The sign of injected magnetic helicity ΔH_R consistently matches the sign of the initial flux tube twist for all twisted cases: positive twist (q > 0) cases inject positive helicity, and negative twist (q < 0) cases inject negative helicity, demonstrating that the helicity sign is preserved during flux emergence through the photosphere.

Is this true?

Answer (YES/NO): NO